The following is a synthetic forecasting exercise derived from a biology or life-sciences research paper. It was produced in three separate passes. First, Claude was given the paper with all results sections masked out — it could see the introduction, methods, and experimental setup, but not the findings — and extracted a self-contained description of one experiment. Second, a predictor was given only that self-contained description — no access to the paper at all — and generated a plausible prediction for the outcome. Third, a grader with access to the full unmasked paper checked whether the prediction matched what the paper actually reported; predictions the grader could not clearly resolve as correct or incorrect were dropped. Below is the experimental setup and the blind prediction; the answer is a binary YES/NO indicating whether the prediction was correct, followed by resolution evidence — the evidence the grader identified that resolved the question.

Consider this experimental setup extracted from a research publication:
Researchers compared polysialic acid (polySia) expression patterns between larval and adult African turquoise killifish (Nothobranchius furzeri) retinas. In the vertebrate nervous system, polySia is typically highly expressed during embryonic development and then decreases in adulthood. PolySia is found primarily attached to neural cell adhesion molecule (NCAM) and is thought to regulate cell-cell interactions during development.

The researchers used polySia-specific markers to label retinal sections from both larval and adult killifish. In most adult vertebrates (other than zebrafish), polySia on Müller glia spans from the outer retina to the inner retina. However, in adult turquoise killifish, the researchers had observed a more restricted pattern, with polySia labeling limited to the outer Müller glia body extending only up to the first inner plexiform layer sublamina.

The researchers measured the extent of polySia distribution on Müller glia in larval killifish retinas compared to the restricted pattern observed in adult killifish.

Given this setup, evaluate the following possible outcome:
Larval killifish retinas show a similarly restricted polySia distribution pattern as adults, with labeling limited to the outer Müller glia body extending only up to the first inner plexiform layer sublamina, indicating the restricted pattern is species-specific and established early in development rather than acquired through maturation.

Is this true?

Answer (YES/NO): NO